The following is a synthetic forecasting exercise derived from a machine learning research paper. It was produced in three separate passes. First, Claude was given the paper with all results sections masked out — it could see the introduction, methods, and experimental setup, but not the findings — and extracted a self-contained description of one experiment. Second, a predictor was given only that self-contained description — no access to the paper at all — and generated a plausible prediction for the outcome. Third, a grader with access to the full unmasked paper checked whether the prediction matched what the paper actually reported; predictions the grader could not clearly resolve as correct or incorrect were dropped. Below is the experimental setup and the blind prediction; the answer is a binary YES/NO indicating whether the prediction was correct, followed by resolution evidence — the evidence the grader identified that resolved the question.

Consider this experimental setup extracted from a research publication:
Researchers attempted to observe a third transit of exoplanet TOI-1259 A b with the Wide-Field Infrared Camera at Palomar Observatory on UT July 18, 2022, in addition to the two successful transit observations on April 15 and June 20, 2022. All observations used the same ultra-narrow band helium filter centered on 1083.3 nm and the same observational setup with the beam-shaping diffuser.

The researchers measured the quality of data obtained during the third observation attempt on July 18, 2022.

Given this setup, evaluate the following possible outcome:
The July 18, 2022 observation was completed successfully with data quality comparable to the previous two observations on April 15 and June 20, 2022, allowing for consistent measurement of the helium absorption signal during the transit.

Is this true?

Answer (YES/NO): NO